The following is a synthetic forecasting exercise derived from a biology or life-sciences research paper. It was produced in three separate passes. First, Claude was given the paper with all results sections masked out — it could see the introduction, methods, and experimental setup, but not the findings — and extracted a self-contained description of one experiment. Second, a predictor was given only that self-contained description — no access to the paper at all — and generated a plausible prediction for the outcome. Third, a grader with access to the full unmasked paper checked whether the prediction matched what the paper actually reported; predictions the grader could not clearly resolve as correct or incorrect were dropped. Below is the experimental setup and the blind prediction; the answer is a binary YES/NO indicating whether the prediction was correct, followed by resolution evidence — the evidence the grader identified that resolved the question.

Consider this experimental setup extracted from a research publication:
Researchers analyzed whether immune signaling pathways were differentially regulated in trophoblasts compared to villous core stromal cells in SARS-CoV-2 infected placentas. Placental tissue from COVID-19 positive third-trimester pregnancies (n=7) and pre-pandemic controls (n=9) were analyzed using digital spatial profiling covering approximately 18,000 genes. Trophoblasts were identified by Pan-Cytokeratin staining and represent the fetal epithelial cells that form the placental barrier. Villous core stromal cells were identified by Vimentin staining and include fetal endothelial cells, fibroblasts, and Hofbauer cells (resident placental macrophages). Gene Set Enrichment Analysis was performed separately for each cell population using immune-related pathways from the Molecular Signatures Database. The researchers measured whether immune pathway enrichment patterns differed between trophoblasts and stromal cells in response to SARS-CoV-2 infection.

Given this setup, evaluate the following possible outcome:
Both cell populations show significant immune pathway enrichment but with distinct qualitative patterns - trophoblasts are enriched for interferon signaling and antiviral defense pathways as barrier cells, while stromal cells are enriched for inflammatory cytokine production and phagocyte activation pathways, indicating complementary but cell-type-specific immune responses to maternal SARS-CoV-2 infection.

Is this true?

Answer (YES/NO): NO